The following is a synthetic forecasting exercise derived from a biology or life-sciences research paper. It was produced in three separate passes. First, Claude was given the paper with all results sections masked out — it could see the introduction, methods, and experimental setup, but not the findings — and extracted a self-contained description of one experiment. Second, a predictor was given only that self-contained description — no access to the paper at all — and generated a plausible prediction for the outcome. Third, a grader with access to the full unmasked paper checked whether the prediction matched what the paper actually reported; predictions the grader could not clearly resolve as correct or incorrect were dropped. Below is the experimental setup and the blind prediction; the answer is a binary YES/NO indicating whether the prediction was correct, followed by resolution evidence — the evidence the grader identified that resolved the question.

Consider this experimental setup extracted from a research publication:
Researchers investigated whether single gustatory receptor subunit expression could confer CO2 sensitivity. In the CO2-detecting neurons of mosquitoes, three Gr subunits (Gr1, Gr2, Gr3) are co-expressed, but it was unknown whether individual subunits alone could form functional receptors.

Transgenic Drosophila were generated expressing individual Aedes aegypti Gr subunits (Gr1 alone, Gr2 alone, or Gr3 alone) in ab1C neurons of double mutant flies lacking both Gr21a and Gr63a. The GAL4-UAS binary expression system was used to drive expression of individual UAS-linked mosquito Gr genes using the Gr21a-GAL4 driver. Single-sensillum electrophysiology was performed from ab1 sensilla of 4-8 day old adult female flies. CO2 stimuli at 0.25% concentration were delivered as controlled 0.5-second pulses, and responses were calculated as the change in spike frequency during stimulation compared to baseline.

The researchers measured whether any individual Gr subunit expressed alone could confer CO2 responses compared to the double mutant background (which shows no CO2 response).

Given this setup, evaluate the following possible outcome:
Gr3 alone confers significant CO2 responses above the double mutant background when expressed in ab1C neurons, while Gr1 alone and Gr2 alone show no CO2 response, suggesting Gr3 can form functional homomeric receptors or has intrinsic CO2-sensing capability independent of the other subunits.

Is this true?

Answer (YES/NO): NO